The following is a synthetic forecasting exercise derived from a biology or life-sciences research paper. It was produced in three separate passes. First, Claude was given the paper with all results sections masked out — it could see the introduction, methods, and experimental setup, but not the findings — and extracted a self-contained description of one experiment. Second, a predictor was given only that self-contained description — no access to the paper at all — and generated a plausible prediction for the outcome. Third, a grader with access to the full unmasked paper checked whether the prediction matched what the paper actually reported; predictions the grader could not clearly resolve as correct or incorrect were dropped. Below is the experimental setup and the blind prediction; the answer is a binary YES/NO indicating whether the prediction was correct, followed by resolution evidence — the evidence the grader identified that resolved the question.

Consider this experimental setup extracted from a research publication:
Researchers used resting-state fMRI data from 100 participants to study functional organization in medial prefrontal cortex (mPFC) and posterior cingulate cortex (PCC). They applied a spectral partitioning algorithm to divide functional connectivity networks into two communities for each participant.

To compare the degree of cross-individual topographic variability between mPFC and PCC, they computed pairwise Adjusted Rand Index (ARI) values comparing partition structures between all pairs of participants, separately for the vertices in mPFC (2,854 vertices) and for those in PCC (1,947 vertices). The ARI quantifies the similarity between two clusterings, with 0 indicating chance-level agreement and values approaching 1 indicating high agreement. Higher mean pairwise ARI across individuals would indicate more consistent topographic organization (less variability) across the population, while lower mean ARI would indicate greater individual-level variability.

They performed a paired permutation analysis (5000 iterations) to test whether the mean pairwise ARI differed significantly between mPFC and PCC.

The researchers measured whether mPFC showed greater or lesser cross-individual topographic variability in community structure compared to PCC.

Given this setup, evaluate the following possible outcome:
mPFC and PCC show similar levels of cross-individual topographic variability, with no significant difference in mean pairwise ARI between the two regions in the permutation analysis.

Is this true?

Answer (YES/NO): NO